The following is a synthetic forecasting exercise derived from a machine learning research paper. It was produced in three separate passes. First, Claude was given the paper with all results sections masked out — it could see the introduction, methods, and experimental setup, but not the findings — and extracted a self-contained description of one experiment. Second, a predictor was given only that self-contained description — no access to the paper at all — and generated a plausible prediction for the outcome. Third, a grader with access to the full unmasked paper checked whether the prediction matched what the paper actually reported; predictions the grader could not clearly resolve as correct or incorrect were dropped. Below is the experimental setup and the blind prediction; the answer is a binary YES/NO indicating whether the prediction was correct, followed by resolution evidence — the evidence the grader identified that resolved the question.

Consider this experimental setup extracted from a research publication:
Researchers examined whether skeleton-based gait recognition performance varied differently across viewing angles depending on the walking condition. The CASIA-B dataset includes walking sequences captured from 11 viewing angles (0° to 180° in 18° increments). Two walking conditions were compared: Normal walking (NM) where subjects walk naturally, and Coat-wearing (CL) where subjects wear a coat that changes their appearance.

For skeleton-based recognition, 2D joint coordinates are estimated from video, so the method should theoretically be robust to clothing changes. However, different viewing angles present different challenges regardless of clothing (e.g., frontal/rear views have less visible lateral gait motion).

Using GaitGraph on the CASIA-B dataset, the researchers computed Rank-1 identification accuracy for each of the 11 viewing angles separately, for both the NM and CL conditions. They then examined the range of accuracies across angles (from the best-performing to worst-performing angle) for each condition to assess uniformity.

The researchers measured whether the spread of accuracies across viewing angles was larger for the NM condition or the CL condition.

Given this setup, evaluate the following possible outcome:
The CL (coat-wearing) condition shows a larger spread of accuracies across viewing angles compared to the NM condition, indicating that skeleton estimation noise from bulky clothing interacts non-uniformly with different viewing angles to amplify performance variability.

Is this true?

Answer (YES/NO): NO